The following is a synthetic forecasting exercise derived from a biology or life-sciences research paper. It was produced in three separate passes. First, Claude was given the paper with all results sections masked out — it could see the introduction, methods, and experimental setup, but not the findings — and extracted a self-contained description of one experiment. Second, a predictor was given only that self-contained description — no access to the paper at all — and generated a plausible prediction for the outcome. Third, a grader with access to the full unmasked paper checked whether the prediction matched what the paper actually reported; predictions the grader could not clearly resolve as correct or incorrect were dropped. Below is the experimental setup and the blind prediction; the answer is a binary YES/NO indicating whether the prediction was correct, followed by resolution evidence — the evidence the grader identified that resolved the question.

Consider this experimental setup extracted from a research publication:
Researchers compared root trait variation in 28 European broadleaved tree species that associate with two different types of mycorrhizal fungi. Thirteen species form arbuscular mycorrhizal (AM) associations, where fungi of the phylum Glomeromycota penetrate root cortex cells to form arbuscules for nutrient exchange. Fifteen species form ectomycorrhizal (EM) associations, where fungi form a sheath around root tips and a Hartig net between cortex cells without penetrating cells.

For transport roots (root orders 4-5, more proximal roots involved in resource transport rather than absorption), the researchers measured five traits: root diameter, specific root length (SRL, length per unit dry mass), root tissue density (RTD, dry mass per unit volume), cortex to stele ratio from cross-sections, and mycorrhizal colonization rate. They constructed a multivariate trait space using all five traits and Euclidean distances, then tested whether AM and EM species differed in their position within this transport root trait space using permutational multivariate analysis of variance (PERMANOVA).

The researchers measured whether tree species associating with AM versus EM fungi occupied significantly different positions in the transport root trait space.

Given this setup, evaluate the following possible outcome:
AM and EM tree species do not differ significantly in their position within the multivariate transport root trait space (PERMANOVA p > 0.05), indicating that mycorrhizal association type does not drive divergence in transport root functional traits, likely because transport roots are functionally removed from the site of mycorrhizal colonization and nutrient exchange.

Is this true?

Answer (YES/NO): NO